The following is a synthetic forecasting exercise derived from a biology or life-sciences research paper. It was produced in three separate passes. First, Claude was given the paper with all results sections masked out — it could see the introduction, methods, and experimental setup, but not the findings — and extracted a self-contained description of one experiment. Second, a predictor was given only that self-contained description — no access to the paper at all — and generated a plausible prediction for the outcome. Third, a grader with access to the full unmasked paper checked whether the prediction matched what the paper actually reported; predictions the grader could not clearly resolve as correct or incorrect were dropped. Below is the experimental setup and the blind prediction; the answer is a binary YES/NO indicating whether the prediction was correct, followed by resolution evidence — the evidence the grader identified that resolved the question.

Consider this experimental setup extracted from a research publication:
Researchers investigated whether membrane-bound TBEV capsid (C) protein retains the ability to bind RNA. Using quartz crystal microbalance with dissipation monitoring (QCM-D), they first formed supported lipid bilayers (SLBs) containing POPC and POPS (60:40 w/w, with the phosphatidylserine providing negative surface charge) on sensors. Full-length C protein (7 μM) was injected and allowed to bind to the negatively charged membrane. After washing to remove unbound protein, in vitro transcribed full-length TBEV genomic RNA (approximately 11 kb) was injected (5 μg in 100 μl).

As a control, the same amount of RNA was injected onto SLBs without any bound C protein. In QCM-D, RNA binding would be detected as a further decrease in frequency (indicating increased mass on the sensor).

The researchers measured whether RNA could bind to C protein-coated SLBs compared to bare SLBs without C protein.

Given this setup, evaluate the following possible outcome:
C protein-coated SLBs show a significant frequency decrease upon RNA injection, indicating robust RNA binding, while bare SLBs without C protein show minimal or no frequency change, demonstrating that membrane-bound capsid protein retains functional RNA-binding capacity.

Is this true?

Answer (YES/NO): YES